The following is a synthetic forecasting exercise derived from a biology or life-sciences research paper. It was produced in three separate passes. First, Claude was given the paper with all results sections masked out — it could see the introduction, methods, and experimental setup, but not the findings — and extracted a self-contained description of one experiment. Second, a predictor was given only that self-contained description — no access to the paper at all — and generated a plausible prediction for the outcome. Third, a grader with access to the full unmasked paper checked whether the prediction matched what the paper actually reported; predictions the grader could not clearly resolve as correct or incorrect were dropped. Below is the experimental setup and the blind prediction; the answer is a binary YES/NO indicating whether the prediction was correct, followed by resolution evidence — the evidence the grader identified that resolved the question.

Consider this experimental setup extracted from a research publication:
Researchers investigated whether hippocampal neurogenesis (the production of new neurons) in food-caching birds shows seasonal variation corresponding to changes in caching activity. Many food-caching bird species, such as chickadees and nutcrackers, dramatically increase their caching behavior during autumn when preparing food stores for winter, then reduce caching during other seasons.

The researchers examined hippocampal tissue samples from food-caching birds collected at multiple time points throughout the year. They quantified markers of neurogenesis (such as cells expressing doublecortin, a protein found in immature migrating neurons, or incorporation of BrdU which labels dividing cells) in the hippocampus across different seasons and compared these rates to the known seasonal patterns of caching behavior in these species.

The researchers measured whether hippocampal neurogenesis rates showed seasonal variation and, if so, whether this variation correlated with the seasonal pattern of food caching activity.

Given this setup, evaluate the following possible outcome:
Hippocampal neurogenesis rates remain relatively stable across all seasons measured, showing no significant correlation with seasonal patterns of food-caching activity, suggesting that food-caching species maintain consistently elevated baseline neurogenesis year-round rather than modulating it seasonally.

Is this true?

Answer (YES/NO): NO